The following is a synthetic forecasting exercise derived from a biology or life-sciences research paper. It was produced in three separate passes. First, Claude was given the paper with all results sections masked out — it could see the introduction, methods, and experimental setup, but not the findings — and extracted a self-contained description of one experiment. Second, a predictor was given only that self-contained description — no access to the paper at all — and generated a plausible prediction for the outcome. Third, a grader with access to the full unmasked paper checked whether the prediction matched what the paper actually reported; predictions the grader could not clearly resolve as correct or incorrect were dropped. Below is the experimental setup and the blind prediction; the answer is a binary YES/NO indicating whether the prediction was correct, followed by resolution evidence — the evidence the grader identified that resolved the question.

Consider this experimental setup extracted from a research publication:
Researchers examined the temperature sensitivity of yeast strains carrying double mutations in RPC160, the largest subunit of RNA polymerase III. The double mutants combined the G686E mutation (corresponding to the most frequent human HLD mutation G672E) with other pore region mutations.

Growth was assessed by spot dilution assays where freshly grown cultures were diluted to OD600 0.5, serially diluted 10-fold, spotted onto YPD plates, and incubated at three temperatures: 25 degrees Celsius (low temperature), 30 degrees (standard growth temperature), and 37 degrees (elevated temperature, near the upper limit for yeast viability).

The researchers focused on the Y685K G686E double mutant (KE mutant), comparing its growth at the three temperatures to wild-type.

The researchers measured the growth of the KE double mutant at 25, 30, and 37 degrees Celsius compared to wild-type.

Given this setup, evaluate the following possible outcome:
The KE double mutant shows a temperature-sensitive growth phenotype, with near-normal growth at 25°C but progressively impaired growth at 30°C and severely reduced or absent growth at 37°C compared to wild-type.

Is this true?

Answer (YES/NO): NO